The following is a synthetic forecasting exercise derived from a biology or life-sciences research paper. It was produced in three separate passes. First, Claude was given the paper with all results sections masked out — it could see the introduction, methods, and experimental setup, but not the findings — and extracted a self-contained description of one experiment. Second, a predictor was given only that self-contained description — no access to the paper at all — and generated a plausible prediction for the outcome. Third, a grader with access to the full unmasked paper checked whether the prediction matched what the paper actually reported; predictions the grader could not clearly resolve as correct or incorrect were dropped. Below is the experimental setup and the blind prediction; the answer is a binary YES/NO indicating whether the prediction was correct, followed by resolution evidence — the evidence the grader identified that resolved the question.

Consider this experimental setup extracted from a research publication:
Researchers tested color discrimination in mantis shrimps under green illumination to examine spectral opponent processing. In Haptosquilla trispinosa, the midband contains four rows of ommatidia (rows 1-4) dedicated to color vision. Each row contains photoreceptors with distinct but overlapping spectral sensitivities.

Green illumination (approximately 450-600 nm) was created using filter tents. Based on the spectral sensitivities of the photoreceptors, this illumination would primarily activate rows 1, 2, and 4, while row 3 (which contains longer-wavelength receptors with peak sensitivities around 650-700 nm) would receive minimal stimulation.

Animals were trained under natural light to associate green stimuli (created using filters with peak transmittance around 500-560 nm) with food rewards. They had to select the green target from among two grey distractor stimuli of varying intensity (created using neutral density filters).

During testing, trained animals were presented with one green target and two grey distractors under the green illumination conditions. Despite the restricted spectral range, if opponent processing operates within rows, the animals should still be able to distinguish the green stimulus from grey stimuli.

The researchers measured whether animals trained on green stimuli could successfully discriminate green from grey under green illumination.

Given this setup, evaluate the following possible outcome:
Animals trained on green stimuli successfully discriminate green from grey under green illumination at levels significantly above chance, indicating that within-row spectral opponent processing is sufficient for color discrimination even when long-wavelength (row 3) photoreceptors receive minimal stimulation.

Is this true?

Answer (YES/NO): YES